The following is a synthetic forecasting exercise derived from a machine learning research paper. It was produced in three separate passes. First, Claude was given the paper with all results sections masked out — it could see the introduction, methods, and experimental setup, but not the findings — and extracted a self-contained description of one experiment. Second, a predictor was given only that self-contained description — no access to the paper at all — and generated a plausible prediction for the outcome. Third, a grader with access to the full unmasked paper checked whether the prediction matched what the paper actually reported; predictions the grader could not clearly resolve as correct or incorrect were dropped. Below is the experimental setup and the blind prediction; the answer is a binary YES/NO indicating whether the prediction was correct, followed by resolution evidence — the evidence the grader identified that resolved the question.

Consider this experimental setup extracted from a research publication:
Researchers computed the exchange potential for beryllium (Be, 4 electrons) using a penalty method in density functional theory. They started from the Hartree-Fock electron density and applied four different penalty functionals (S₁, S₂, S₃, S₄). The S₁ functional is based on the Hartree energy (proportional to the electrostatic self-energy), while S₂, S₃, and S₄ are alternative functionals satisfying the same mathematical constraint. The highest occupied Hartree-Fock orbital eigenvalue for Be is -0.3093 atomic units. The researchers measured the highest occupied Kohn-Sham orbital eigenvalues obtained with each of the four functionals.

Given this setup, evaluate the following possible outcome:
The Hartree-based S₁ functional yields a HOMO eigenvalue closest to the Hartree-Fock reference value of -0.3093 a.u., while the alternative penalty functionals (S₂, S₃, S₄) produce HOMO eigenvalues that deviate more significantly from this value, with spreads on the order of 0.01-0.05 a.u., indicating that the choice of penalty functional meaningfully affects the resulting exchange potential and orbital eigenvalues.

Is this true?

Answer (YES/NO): NO